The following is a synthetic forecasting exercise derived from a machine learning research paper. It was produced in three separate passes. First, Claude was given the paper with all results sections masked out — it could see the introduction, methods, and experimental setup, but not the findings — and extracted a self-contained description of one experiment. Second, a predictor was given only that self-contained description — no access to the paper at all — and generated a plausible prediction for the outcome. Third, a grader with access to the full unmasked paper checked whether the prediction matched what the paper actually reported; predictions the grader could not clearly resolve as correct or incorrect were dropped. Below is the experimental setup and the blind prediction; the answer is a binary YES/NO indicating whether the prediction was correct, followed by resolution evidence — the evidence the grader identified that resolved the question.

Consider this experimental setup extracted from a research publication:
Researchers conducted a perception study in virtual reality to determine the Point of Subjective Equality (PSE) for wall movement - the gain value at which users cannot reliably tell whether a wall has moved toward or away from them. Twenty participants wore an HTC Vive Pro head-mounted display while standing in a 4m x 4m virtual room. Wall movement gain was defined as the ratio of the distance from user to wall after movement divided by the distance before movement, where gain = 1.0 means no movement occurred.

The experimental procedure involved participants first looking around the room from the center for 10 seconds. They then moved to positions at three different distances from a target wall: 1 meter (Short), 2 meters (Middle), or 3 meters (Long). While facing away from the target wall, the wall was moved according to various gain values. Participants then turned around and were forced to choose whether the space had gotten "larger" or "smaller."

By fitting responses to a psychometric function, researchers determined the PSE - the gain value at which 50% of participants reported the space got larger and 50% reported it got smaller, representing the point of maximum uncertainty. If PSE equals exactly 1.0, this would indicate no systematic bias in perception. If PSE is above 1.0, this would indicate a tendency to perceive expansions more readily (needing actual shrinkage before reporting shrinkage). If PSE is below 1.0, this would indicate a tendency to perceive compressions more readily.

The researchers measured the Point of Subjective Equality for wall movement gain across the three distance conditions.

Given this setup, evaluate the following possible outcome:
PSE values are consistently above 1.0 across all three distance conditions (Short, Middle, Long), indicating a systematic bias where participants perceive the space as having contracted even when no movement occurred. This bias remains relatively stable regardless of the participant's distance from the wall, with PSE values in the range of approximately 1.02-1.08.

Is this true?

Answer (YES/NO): NO